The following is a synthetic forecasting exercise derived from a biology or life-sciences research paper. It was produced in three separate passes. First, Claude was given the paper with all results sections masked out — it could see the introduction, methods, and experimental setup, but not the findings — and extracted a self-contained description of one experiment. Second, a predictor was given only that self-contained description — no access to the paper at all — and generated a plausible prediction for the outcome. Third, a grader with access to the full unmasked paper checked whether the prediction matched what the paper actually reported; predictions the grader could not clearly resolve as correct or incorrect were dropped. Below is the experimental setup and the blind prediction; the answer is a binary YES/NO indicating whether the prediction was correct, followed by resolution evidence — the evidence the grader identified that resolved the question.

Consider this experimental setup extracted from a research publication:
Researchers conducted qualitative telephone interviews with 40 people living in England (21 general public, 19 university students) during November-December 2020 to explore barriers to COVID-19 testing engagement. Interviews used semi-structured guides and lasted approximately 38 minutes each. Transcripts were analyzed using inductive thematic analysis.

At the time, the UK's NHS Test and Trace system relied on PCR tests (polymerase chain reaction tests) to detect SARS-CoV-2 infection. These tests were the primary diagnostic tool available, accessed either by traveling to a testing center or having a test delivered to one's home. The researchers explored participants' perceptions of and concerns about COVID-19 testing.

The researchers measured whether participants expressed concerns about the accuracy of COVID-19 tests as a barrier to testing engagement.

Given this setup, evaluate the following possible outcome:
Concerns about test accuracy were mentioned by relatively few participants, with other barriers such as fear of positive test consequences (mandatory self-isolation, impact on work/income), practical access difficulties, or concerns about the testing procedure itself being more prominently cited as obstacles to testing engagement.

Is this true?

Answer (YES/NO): NO